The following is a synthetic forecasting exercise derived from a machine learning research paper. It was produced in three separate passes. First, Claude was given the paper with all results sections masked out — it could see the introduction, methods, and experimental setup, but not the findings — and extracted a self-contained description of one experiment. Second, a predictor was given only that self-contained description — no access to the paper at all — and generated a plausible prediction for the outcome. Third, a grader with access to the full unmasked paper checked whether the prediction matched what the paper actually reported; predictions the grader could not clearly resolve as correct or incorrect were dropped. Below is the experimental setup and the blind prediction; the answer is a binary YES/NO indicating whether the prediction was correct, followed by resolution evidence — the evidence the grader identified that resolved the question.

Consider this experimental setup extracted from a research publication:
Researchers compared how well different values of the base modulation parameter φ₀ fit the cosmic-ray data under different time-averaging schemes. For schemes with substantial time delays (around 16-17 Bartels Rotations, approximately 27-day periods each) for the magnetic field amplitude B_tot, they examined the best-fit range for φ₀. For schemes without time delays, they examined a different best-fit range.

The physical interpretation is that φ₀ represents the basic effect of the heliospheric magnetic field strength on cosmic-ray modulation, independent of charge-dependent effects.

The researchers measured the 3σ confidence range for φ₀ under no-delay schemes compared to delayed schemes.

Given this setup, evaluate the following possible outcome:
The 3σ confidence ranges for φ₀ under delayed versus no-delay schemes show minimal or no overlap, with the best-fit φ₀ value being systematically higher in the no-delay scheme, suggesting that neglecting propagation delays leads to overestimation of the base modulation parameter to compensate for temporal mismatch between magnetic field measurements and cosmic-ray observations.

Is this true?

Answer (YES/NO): YES